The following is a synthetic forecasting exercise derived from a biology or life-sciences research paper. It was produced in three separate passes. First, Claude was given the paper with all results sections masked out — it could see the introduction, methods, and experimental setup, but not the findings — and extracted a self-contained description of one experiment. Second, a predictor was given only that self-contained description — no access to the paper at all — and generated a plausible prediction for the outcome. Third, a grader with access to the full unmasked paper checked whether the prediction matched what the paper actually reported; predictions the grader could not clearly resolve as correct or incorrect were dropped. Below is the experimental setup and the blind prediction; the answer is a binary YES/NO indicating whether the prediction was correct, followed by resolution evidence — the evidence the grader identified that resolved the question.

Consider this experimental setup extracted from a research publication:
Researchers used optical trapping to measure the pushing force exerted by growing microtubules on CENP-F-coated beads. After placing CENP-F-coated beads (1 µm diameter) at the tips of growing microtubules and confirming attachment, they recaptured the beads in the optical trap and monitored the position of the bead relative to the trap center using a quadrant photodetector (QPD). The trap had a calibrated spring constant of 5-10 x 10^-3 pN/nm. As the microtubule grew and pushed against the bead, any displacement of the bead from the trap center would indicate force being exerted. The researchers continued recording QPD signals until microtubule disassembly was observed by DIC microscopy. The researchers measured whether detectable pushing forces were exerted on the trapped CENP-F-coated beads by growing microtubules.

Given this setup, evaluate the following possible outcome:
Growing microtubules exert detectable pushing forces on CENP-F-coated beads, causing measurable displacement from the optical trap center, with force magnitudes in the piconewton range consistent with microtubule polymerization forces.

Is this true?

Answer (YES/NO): NO